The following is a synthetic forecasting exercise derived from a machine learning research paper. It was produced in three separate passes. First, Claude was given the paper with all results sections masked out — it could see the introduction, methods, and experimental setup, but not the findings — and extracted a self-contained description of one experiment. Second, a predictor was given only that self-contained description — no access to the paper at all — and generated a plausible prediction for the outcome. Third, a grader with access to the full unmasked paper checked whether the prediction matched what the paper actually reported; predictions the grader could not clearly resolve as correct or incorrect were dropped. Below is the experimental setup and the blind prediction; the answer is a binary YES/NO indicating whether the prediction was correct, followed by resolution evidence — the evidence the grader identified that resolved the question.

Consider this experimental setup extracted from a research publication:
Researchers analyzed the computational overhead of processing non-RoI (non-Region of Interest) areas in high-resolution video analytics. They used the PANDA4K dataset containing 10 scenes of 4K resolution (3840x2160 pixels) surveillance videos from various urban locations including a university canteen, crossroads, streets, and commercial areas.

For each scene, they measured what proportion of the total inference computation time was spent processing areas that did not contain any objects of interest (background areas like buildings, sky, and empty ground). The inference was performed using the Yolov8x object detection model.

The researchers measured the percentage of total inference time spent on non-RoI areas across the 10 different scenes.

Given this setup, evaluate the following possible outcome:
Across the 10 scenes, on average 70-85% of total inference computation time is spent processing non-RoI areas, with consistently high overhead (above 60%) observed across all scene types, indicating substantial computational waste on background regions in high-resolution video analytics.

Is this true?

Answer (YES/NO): NO